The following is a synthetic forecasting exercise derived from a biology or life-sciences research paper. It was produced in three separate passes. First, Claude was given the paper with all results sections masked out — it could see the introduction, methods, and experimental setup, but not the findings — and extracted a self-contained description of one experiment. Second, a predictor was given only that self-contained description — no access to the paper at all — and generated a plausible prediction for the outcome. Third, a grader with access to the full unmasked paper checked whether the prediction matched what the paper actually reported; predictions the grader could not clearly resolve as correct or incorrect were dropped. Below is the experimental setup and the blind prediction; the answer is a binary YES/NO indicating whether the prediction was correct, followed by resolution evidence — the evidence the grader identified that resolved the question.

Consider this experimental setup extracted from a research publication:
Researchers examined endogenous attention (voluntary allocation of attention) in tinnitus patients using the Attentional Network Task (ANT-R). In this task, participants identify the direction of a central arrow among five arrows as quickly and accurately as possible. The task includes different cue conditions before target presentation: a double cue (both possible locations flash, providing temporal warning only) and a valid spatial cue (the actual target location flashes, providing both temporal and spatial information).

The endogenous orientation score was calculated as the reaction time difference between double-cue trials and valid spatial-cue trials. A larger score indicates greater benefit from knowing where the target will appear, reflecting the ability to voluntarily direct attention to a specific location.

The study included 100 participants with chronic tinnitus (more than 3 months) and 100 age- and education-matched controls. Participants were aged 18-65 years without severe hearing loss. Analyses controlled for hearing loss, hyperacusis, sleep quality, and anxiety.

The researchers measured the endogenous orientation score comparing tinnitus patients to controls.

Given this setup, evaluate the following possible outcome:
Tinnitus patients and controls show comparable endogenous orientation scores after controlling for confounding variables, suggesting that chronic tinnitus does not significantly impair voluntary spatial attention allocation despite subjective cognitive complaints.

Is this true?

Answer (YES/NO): YES